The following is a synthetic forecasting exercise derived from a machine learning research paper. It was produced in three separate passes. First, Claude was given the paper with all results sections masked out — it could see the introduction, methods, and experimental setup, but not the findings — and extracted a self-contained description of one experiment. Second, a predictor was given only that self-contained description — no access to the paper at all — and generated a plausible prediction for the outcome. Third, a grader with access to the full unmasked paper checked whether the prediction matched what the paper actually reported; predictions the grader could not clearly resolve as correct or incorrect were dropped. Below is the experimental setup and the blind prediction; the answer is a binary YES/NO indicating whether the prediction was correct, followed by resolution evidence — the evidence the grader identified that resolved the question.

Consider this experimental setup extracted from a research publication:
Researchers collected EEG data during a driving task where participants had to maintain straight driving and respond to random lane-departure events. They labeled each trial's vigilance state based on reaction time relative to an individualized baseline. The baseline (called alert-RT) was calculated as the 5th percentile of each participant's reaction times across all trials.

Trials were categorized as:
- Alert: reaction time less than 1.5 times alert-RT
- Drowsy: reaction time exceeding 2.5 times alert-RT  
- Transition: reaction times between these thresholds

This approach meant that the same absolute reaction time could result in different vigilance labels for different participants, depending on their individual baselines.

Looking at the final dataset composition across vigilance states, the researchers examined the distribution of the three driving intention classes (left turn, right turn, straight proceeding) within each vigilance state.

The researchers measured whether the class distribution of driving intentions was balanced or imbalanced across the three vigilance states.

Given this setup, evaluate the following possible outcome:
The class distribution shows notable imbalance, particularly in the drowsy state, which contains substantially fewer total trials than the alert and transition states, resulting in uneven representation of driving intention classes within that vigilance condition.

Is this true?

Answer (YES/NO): NO